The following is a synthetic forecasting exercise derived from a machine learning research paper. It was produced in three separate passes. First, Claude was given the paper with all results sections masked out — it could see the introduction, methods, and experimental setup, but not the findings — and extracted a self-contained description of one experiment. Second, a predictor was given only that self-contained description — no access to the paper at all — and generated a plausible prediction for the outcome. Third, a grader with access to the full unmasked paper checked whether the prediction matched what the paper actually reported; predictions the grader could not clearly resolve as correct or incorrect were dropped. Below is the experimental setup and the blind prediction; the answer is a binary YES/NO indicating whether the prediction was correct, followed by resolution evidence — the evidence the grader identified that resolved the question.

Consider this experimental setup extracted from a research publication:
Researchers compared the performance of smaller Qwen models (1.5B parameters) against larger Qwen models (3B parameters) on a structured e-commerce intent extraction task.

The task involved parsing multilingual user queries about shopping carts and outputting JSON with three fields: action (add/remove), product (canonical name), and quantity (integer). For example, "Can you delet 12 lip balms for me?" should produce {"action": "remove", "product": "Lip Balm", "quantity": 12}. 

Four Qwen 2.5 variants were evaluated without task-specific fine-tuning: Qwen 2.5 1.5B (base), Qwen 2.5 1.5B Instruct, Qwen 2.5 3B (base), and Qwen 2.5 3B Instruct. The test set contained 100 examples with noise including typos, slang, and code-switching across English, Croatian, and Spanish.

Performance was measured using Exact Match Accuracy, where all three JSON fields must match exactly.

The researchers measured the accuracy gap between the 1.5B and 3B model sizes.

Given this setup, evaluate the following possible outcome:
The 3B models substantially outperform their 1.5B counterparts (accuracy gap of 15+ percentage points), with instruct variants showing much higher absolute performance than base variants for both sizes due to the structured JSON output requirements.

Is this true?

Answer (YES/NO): NO